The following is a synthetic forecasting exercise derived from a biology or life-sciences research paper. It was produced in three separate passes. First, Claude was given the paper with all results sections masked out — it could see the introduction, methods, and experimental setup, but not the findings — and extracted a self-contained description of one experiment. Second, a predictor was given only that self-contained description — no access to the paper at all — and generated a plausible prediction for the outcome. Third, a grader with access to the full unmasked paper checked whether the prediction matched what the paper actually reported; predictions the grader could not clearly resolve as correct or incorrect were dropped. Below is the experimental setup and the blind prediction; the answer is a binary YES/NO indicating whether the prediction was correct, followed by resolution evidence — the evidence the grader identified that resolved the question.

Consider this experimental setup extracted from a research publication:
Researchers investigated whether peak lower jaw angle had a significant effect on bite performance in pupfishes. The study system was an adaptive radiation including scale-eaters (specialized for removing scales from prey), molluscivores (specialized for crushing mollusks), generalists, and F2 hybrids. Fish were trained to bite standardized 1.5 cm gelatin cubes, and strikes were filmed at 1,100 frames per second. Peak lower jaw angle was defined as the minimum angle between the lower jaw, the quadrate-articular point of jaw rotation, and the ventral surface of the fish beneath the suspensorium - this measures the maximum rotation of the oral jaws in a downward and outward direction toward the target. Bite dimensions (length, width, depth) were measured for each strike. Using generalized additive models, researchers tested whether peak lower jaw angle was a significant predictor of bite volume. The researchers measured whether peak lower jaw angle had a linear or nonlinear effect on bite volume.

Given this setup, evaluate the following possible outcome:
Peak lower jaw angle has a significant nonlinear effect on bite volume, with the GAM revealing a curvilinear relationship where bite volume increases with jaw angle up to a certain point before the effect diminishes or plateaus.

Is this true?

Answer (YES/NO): NO